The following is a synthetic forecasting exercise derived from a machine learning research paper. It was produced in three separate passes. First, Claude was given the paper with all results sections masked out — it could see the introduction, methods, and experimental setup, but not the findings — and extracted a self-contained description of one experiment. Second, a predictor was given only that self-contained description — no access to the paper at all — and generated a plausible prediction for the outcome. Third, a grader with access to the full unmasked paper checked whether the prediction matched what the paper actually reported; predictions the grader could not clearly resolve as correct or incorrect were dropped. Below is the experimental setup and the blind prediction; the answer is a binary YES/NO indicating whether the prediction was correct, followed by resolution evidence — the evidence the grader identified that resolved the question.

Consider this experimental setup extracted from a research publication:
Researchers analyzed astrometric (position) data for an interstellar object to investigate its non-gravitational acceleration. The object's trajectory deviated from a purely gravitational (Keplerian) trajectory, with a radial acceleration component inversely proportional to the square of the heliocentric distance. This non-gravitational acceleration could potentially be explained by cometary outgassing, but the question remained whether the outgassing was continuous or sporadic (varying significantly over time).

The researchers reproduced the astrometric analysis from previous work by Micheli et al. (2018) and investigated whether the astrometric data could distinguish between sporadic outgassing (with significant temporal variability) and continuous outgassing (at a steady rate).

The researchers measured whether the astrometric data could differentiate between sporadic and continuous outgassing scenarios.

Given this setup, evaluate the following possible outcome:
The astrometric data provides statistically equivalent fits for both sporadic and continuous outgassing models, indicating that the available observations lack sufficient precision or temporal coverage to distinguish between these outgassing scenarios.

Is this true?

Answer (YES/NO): YES